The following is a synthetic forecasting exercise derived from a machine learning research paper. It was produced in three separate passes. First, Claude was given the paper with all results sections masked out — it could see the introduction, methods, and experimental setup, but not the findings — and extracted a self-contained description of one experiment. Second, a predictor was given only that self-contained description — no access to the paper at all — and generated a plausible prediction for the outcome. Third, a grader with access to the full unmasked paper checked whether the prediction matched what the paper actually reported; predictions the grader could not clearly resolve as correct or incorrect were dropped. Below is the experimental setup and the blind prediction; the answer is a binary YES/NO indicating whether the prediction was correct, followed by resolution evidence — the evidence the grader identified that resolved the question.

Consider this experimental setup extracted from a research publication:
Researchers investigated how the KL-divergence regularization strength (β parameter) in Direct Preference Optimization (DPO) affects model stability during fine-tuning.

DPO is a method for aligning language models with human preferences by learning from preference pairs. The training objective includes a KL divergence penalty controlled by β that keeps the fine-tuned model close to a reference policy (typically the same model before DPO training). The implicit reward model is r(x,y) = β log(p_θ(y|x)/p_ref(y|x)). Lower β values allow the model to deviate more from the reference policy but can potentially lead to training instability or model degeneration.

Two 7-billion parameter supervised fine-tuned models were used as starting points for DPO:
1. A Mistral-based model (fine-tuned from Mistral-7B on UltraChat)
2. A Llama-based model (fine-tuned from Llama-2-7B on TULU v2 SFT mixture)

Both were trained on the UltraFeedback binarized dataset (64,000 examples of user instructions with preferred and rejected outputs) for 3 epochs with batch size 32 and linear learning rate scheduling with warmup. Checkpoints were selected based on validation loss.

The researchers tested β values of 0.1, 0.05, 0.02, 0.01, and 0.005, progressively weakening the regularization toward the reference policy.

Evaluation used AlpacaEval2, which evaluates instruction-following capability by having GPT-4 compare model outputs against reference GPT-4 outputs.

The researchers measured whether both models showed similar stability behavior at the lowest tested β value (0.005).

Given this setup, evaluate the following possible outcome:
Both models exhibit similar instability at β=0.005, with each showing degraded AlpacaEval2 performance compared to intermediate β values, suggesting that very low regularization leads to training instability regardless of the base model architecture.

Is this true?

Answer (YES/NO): NO